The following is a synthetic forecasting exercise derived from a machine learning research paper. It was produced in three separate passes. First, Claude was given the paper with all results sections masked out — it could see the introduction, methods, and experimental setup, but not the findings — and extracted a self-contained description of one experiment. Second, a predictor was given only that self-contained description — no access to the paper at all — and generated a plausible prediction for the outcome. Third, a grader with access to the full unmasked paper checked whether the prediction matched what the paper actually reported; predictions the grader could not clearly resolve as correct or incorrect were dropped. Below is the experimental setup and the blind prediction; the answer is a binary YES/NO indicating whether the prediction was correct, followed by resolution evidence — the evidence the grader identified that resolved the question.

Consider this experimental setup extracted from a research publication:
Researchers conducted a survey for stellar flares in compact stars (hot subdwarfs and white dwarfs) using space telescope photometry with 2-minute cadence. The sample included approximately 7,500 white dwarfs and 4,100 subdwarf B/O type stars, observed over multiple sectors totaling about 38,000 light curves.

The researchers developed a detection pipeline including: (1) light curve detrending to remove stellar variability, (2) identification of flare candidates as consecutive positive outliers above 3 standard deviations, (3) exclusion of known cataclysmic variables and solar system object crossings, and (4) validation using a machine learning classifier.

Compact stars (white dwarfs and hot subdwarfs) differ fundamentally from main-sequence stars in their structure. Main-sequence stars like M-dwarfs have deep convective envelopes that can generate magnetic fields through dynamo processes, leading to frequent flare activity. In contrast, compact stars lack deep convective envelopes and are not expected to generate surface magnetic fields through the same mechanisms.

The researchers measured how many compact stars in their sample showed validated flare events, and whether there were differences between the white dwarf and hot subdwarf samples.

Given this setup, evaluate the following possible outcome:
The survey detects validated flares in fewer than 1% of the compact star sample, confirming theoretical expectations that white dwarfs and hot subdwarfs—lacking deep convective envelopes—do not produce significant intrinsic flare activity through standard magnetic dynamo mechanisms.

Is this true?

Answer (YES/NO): NO